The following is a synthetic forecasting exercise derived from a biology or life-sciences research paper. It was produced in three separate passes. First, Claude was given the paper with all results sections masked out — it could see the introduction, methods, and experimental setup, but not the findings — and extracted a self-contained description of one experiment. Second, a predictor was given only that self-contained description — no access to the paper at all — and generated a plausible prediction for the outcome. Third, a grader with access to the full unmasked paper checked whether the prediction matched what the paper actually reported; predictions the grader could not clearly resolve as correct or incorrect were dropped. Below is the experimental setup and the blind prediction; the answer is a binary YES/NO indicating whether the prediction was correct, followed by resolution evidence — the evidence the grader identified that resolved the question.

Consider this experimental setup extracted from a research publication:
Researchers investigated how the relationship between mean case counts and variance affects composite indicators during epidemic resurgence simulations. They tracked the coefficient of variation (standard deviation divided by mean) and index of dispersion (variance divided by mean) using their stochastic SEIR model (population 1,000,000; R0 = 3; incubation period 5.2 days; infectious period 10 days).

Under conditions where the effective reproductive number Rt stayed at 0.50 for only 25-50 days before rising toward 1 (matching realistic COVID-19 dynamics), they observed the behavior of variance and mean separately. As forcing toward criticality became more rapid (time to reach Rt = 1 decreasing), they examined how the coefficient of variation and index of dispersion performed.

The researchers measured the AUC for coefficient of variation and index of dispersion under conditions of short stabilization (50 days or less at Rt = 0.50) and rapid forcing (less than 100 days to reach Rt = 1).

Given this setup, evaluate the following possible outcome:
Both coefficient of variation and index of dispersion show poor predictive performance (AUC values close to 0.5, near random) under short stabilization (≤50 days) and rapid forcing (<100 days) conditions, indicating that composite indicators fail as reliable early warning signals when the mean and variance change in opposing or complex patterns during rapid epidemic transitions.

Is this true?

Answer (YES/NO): NO